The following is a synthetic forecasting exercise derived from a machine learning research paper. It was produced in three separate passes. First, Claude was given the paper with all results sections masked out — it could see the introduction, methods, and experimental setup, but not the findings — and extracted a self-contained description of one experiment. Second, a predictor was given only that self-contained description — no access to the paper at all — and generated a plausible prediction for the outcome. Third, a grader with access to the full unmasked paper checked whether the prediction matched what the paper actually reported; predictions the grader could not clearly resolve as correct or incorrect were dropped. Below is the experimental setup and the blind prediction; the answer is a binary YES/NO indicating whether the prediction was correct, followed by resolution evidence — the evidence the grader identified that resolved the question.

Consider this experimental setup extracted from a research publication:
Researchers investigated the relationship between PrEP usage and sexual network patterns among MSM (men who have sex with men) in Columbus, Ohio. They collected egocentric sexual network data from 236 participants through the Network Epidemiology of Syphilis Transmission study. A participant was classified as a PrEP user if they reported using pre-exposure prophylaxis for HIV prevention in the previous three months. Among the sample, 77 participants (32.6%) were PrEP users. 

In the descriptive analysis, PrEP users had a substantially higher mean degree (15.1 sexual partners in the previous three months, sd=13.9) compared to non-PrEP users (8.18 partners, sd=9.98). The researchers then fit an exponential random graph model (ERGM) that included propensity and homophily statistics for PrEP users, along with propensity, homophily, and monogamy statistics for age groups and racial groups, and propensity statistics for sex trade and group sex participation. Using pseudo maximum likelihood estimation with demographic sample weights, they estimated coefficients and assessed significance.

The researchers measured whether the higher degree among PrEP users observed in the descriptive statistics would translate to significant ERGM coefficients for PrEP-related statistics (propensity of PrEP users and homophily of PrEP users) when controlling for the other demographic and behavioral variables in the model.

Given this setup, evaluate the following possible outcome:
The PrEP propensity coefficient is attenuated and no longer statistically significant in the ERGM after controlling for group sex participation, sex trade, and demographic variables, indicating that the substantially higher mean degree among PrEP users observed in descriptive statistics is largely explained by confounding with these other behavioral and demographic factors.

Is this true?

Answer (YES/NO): YES